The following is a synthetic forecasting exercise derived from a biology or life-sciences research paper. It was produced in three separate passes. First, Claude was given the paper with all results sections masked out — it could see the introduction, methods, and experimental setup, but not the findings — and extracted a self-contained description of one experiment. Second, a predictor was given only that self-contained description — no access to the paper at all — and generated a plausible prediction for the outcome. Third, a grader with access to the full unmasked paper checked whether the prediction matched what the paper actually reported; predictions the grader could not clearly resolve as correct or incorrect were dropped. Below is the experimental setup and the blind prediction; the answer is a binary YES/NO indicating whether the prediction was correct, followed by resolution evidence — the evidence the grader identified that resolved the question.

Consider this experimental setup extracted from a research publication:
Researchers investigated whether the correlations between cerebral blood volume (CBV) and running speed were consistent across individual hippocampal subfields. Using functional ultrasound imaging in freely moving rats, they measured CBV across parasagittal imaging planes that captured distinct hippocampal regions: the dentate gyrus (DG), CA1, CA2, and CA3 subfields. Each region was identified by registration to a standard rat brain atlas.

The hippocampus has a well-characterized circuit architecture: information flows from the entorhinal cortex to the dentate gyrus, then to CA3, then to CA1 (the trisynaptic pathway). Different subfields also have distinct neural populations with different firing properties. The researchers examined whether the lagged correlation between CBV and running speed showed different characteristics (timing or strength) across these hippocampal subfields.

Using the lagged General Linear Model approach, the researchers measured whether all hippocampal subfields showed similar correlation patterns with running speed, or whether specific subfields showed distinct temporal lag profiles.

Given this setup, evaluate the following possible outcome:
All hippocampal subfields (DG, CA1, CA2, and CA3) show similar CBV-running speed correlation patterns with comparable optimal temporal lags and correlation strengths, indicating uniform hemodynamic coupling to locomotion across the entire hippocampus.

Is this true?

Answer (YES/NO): NO